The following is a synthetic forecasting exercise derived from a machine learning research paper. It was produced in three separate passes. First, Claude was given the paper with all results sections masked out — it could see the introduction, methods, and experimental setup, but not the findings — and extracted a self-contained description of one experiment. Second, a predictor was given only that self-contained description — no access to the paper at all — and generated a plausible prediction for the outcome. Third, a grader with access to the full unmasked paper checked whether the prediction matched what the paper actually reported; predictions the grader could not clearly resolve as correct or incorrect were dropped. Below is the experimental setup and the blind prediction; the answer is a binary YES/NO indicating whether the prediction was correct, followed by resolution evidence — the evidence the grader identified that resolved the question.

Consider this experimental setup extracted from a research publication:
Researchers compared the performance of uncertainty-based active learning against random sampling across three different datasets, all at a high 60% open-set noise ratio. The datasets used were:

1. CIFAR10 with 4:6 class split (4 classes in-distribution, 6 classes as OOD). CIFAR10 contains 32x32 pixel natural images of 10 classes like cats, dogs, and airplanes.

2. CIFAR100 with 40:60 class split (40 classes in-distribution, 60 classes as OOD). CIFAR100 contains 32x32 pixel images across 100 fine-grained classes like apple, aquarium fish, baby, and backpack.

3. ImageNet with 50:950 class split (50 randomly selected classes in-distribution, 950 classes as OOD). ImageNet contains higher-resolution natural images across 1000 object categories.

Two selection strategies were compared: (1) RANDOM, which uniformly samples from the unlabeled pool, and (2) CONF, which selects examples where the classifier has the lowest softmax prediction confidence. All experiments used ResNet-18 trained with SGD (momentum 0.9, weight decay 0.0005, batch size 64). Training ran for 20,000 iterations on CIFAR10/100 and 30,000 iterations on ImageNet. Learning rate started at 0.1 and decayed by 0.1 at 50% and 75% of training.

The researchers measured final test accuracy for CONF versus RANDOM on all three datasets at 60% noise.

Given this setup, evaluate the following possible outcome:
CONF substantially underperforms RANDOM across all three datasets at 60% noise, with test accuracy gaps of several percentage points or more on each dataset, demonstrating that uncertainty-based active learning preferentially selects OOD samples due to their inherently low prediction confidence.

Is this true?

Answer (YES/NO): NO